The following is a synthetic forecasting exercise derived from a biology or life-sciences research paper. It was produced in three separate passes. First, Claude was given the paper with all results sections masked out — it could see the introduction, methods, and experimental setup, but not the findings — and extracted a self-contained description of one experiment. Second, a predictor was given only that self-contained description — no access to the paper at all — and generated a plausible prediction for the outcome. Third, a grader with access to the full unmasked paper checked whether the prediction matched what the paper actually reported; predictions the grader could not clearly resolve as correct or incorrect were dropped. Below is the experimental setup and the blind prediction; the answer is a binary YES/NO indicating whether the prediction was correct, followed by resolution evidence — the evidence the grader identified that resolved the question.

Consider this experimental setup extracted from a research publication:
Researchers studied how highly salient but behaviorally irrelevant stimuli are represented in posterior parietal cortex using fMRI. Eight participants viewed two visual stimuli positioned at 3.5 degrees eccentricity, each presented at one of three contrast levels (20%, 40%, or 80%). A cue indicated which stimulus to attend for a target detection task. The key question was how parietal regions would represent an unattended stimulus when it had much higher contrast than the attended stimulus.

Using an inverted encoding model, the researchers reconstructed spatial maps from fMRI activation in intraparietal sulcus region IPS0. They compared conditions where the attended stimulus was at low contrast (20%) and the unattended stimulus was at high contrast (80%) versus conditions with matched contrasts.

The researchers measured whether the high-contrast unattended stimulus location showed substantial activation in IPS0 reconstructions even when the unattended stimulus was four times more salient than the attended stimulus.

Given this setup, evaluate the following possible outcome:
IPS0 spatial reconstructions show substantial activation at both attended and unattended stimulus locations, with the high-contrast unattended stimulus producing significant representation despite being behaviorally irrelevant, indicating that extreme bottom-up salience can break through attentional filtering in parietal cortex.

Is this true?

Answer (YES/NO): NO